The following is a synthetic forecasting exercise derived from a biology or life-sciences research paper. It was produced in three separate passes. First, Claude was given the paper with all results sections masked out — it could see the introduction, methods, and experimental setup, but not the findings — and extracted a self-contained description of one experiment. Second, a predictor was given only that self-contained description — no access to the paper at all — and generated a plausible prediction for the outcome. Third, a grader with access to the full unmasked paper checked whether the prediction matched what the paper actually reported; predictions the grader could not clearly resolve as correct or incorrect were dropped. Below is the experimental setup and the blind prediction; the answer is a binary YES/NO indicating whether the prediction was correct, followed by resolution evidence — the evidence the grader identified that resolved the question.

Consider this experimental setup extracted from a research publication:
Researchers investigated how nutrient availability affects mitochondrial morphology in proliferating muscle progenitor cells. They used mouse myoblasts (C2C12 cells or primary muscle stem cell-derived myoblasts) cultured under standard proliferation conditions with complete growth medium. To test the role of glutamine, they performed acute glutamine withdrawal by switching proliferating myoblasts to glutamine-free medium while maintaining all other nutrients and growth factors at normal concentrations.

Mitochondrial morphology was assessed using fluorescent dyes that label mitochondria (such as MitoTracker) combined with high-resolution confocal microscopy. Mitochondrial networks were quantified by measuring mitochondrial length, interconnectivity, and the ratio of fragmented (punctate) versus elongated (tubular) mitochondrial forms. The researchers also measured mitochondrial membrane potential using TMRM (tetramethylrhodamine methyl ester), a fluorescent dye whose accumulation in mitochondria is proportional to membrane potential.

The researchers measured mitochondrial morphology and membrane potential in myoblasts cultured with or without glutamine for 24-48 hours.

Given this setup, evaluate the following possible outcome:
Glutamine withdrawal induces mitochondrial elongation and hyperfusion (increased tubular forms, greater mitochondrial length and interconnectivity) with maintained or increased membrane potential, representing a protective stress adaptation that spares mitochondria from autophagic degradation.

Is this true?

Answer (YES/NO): NO